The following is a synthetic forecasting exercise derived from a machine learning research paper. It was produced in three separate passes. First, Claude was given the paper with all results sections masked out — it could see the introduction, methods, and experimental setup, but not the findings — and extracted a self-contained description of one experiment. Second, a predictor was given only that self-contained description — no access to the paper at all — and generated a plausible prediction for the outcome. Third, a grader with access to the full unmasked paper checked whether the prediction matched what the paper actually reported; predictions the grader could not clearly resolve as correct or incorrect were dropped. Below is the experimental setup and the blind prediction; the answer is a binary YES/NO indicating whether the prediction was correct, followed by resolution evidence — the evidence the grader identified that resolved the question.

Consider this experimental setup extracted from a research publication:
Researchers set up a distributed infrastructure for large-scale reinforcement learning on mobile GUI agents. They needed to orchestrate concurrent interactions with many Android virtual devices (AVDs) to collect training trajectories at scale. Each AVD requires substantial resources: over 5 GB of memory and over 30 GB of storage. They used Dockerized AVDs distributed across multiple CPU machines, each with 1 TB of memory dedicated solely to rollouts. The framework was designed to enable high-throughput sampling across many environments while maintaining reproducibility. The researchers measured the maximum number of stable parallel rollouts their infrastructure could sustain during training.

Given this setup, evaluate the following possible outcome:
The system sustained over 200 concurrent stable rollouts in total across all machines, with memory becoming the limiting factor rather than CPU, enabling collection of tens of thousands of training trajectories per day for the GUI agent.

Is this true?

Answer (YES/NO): NO